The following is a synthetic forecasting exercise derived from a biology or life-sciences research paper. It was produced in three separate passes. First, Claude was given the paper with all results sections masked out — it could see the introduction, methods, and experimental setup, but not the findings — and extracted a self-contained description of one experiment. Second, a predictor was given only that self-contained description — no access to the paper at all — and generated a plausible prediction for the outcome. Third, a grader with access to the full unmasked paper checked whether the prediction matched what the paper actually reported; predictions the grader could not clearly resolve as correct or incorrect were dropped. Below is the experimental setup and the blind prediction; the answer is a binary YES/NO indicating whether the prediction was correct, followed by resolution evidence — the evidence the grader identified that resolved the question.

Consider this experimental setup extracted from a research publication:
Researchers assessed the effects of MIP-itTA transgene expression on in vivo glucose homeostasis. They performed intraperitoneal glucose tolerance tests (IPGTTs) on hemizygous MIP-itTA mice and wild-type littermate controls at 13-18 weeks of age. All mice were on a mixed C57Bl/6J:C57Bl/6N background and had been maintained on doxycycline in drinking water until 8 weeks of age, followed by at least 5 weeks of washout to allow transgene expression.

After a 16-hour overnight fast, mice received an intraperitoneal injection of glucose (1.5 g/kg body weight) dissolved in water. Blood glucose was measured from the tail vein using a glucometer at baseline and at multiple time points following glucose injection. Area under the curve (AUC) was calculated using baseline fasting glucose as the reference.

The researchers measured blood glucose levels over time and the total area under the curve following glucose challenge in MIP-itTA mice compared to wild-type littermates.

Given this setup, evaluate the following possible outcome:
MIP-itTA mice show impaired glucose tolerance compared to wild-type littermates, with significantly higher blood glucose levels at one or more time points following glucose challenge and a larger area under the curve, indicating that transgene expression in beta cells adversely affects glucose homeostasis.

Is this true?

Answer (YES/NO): YES